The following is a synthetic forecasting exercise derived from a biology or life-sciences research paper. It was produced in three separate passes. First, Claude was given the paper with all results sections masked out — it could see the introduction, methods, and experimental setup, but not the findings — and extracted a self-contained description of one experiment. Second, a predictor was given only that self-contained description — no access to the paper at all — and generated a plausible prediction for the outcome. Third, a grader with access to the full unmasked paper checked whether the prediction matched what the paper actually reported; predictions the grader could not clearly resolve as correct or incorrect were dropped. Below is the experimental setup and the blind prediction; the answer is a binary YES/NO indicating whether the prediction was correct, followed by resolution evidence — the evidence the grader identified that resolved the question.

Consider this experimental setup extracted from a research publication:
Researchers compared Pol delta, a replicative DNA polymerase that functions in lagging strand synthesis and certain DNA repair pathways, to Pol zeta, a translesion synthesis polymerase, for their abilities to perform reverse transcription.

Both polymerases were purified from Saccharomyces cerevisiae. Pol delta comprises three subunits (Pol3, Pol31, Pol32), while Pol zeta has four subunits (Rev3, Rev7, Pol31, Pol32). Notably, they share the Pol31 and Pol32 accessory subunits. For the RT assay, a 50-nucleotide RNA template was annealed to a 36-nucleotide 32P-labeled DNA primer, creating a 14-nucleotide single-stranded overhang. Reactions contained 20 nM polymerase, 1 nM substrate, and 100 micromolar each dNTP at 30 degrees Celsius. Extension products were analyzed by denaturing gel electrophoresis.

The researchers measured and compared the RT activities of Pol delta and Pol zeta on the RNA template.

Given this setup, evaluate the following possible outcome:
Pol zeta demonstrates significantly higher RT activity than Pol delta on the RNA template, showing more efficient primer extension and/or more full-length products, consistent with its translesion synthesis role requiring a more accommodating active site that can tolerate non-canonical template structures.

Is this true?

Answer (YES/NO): YES